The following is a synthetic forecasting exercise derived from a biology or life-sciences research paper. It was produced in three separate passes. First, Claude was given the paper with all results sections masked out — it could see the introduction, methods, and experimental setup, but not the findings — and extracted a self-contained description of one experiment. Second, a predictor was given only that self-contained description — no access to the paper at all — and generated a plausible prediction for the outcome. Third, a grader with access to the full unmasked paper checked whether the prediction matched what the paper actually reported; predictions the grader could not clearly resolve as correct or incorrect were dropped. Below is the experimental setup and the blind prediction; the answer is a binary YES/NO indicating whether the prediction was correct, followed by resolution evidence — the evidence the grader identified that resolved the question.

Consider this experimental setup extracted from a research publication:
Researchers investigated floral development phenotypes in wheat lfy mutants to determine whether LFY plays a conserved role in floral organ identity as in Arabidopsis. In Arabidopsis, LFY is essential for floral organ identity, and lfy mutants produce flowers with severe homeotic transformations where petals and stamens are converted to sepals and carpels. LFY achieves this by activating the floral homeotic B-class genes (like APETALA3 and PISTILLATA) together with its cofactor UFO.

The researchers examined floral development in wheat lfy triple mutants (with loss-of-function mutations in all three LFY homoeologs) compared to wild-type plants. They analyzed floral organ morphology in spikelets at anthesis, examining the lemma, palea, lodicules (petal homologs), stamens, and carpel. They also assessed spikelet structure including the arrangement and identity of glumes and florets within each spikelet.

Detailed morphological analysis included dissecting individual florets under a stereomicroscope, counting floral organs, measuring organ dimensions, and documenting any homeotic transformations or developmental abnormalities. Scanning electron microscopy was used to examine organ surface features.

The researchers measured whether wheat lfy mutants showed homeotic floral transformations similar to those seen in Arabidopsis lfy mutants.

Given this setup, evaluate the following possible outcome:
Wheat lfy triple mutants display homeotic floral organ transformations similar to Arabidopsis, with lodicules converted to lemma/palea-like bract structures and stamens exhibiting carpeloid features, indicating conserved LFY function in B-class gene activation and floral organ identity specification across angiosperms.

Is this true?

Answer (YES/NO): YES